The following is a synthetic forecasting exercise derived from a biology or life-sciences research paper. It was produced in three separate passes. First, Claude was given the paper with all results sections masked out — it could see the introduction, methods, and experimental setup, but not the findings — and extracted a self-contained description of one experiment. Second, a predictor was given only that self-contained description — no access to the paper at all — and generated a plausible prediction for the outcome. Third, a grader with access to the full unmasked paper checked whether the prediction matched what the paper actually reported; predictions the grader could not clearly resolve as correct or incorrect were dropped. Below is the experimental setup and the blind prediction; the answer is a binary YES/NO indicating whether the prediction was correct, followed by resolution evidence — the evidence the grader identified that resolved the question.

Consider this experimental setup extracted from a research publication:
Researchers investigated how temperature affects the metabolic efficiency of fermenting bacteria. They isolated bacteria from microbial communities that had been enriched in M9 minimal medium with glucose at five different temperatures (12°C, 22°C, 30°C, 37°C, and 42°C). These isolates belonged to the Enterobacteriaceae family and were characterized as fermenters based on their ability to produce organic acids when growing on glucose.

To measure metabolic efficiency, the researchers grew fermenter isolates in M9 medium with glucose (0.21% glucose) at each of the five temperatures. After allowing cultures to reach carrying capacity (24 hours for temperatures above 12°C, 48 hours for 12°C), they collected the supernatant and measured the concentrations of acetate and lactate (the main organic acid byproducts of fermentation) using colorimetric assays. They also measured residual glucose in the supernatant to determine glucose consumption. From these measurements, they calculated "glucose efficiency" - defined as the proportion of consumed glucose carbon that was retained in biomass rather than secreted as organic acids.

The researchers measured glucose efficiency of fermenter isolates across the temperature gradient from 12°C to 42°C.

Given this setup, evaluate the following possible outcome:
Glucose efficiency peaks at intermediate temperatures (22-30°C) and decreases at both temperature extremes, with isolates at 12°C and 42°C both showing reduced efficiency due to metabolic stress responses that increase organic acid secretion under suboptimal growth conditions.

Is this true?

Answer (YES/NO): NO